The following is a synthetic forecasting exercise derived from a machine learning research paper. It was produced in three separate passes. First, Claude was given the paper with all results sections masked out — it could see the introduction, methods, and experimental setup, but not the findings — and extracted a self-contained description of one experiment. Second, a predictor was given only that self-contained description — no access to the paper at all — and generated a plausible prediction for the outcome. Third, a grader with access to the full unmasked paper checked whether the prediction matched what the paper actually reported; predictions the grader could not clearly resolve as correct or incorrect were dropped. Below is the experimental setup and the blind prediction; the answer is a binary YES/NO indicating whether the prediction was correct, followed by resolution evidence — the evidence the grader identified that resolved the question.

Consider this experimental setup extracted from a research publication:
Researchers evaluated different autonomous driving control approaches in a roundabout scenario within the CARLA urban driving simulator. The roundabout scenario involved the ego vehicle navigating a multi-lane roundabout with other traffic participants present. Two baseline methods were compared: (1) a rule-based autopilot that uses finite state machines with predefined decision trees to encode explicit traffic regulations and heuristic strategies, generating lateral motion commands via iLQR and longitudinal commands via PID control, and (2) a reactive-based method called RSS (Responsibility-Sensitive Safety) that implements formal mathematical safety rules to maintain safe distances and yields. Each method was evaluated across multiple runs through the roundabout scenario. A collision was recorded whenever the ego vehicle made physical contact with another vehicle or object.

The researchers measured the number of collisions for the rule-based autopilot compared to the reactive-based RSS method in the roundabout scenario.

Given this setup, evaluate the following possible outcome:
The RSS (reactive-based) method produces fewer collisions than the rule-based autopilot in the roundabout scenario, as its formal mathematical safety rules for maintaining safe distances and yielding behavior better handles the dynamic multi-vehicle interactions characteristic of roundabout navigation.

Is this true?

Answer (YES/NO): YES